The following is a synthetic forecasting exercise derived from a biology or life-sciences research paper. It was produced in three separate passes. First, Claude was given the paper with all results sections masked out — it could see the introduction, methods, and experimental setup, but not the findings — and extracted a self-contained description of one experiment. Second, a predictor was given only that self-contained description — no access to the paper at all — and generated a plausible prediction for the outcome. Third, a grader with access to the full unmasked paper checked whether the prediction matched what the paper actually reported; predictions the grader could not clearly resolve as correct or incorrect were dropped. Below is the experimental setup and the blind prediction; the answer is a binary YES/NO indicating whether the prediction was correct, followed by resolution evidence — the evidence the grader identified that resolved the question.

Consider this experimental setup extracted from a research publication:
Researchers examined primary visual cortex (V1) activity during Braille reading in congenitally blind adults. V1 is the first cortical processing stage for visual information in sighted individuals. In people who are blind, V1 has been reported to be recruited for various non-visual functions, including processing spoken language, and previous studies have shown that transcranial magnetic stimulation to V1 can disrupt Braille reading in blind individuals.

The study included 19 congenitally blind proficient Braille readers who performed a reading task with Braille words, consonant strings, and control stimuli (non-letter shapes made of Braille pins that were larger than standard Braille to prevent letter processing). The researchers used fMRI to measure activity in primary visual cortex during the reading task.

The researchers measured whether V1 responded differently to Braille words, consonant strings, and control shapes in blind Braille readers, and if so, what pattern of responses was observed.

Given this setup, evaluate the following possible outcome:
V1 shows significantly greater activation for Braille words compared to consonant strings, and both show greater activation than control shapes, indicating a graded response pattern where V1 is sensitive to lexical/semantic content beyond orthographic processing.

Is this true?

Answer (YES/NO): NO